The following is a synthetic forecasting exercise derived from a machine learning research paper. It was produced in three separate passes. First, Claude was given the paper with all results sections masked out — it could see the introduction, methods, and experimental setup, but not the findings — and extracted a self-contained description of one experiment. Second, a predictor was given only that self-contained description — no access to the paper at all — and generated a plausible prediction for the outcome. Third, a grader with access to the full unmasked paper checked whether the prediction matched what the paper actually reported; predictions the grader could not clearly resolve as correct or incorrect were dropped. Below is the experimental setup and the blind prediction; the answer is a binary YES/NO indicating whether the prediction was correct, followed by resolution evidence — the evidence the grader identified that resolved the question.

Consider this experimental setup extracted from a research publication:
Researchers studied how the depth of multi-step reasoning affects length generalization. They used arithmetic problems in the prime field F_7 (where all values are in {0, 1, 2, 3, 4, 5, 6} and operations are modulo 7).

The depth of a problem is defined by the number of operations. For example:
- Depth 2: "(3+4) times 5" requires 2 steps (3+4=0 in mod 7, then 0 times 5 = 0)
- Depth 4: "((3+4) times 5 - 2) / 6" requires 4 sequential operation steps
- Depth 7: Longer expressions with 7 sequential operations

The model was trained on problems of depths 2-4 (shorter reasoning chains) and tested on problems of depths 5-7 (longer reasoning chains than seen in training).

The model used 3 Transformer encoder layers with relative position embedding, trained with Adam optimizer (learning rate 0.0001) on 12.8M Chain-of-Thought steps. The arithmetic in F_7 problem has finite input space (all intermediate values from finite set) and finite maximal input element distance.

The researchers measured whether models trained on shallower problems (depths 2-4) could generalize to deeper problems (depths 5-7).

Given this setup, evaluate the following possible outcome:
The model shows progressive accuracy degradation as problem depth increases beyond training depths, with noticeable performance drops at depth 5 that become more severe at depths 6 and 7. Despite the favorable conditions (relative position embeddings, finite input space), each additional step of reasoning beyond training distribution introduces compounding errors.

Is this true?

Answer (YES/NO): NO